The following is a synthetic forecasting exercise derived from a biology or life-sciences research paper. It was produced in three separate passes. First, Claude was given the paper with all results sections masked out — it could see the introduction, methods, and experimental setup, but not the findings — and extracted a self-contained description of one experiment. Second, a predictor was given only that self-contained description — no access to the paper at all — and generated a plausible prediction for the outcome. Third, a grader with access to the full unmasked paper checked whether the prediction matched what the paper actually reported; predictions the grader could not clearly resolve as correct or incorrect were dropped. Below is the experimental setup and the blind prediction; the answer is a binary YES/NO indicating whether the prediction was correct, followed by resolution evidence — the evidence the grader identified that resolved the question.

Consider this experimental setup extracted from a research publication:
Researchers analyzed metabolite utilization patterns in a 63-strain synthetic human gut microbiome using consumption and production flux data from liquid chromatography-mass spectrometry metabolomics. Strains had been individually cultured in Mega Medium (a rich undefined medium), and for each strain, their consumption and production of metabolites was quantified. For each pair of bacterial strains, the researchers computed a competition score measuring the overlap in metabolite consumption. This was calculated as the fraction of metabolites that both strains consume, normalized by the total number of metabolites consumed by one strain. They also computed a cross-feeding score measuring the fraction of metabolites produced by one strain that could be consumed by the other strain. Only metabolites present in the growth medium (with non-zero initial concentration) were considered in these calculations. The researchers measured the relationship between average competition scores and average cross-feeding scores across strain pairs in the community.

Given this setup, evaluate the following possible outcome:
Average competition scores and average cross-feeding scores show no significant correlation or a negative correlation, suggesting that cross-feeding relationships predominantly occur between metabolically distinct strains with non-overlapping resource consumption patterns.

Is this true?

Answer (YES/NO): YES